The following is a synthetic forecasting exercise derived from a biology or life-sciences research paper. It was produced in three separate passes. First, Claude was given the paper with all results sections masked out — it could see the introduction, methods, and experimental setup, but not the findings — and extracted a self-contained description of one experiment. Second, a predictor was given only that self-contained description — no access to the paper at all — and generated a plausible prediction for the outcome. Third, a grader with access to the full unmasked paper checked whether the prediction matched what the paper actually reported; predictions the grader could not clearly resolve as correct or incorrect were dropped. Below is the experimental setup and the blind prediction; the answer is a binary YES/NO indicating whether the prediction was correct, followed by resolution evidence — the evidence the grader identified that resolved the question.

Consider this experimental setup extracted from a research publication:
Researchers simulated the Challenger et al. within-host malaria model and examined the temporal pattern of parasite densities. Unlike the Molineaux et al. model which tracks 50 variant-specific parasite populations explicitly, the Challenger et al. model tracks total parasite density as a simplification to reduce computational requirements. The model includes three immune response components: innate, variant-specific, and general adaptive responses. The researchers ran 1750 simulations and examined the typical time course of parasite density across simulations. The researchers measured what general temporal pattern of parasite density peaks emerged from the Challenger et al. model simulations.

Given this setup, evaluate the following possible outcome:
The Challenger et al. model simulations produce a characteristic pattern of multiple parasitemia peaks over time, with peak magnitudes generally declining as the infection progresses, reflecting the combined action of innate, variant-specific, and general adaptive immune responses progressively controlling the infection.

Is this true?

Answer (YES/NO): NO